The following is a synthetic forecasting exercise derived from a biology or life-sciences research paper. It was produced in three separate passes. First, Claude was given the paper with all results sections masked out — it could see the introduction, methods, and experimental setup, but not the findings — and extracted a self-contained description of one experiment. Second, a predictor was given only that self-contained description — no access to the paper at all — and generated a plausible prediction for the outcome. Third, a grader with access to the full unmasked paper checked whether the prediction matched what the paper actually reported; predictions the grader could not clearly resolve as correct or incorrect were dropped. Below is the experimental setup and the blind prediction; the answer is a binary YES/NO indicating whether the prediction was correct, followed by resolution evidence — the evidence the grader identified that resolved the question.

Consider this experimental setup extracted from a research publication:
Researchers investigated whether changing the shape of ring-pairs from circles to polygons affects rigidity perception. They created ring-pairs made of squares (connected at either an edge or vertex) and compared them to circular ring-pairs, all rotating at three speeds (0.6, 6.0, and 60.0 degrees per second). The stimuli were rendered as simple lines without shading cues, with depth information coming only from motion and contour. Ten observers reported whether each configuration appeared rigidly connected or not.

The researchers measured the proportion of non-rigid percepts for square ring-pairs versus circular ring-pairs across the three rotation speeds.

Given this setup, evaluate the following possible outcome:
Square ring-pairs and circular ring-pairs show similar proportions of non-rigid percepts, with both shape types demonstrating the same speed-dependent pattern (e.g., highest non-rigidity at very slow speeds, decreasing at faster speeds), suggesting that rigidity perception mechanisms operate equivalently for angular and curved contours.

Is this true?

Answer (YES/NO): NO